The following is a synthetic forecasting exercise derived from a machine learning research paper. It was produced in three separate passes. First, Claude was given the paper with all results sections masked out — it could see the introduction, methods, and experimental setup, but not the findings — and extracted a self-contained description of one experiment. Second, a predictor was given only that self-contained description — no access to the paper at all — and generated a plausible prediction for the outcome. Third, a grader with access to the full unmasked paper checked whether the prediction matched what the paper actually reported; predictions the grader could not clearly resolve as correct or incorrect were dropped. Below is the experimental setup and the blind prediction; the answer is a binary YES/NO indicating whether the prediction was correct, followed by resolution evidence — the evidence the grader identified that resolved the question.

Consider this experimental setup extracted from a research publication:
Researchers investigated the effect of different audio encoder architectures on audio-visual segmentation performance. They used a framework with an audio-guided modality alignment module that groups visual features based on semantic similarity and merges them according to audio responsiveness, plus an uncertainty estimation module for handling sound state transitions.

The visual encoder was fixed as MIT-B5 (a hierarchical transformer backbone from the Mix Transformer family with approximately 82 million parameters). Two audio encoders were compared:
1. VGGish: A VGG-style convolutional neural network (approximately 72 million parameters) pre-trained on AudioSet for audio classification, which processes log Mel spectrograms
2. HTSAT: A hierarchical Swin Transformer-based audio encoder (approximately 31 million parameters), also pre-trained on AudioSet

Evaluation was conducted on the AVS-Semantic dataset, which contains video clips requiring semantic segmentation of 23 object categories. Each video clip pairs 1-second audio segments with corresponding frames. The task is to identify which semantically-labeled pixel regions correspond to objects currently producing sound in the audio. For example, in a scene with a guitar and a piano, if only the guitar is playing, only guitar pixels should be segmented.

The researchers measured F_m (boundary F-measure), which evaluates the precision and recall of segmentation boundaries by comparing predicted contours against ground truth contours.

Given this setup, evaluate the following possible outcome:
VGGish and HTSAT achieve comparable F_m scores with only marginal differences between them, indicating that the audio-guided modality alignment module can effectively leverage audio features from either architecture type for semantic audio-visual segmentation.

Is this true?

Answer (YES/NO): YES